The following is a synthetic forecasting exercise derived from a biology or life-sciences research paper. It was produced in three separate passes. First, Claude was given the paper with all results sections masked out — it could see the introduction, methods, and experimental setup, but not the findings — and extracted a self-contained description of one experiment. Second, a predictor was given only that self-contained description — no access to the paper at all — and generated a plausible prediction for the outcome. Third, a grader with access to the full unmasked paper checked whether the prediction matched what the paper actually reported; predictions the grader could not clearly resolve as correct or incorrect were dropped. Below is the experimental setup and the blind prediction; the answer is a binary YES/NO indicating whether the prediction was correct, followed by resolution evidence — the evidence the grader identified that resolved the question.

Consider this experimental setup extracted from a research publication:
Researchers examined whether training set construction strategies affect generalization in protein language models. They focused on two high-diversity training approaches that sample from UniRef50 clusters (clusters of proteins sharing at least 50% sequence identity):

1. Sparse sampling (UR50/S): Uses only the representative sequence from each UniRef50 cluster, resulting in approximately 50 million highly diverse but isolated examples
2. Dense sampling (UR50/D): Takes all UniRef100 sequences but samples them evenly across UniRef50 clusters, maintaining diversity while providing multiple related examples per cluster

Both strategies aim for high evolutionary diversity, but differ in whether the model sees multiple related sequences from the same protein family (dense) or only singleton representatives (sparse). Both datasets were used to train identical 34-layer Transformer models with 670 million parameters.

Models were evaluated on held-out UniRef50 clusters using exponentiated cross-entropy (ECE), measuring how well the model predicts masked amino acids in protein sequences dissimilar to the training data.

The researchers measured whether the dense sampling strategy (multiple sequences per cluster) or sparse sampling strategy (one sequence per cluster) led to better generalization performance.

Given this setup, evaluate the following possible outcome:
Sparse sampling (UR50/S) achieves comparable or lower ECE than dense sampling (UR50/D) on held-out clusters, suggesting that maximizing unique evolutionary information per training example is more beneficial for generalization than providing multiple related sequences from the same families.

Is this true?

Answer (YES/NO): NO